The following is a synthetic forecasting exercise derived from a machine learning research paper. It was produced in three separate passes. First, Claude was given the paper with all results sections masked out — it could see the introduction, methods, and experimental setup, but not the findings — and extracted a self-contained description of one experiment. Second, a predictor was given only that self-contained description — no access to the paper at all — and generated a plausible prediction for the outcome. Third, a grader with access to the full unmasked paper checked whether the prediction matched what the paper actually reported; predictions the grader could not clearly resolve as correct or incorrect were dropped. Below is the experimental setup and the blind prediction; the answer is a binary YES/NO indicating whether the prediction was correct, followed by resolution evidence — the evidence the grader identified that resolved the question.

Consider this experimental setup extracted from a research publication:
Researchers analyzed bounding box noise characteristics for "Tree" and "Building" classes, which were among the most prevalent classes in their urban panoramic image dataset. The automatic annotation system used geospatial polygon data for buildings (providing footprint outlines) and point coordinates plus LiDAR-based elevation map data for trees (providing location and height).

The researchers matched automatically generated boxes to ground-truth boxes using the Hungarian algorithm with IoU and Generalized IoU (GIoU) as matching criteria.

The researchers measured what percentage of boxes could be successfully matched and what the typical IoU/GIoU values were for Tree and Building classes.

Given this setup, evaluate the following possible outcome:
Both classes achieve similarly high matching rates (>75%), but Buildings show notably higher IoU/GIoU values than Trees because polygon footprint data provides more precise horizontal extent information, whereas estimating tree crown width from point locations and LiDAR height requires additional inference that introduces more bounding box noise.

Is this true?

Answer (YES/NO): NO